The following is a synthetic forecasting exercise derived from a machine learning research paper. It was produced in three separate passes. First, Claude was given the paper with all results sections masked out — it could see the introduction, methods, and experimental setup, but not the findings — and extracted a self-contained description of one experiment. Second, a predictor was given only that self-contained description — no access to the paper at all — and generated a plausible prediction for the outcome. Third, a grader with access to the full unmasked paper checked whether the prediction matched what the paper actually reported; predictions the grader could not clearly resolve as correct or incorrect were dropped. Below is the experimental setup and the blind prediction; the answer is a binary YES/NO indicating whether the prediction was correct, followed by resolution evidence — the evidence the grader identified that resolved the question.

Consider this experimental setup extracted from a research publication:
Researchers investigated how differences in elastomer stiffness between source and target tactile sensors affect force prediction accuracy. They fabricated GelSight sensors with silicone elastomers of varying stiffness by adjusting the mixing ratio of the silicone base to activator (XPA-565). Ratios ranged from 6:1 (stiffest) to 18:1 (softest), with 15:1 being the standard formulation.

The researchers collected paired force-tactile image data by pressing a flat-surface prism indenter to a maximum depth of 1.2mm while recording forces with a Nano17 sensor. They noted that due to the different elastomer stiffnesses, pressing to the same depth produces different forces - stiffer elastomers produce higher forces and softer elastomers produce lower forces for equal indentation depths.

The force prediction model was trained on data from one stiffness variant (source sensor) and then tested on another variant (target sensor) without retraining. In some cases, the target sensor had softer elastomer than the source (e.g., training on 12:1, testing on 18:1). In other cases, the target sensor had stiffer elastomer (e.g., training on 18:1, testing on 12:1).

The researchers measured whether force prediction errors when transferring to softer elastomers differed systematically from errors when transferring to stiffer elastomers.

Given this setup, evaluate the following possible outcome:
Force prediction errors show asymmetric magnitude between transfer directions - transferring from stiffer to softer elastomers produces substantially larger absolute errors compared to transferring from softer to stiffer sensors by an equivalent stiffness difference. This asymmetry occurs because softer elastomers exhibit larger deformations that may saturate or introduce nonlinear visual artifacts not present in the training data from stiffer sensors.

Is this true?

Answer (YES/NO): NO